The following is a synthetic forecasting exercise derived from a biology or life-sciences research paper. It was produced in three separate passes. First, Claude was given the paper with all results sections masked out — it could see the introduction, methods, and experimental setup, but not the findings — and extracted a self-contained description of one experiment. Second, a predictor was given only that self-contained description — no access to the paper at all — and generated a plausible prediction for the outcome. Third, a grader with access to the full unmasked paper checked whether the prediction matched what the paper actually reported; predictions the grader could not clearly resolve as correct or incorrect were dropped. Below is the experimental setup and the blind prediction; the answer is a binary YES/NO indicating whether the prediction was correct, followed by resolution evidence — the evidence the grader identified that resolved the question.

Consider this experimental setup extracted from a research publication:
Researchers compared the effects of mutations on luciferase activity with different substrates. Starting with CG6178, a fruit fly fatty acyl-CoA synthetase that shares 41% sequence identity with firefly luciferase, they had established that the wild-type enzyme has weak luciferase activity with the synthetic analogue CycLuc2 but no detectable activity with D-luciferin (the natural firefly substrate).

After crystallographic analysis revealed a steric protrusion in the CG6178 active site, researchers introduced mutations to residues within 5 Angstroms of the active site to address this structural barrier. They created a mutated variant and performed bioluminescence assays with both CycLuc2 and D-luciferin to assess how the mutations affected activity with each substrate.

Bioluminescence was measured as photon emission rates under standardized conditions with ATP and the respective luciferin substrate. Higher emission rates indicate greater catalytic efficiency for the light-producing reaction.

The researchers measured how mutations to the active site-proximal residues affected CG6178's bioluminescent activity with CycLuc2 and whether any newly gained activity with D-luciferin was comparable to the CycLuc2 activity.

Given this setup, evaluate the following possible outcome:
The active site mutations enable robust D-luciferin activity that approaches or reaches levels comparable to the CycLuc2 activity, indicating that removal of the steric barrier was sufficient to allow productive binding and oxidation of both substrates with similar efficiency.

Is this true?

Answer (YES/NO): NO